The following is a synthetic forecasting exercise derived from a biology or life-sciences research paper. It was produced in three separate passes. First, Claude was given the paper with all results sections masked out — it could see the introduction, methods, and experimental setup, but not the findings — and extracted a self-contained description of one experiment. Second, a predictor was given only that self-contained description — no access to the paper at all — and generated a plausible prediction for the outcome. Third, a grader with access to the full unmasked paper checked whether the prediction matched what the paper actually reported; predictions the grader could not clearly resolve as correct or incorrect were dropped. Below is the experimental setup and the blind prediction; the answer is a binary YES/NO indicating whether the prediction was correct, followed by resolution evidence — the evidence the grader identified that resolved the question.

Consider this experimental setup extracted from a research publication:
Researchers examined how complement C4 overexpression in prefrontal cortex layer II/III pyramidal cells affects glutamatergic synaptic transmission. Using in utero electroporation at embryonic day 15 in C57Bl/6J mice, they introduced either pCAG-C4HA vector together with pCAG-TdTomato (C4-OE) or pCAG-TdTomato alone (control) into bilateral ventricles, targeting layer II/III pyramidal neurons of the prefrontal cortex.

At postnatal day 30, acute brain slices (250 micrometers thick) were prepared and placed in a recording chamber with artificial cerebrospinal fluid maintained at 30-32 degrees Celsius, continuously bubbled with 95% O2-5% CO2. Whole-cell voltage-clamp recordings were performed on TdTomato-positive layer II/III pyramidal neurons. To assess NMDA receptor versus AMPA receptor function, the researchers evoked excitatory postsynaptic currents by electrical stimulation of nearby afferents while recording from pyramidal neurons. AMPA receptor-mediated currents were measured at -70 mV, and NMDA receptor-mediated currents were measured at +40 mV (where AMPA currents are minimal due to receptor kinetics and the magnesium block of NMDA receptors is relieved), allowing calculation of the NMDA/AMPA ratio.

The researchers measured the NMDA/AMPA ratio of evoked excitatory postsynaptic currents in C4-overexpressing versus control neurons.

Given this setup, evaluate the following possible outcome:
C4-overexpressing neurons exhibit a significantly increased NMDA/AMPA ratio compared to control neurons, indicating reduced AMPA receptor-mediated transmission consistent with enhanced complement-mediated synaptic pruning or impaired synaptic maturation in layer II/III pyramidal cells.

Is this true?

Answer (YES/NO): NO